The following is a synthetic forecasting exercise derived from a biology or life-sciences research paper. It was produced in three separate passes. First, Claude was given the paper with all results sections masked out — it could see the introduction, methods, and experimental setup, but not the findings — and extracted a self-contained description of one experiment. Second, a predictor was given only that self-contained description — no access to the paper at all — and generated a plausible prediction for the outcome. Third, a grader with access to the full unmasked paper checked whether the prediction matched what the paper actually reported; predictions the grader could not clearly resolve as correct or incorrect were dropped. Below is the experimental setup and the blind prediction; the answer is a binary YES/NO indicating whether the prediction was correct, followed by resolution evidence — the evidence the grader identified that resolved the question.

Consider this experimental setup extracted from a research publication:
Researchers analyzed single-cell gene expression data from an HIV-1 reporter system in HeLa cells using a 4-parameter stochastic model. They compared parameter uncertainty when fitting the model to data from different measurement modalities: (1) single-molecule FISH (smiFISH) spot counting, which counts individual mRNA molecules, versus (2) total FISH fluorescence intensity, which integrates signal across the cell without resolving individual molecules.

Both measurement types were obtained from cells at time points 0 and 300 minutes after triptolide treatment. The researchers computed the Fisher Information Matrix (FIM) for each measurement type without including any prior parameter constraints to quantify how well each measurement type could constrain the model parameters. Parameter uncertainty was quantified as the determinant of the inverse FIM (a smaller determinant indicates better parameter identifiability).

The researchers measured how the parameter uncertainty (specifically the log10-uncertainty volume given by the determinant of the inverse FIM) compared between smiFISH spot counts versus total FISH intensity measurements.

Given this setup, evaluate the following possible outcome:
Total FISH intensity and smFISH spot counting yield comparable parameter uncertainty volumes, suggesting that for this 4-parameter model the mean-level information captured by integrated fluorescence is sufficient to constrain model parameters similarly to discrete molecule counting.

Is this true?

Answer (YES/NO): NO